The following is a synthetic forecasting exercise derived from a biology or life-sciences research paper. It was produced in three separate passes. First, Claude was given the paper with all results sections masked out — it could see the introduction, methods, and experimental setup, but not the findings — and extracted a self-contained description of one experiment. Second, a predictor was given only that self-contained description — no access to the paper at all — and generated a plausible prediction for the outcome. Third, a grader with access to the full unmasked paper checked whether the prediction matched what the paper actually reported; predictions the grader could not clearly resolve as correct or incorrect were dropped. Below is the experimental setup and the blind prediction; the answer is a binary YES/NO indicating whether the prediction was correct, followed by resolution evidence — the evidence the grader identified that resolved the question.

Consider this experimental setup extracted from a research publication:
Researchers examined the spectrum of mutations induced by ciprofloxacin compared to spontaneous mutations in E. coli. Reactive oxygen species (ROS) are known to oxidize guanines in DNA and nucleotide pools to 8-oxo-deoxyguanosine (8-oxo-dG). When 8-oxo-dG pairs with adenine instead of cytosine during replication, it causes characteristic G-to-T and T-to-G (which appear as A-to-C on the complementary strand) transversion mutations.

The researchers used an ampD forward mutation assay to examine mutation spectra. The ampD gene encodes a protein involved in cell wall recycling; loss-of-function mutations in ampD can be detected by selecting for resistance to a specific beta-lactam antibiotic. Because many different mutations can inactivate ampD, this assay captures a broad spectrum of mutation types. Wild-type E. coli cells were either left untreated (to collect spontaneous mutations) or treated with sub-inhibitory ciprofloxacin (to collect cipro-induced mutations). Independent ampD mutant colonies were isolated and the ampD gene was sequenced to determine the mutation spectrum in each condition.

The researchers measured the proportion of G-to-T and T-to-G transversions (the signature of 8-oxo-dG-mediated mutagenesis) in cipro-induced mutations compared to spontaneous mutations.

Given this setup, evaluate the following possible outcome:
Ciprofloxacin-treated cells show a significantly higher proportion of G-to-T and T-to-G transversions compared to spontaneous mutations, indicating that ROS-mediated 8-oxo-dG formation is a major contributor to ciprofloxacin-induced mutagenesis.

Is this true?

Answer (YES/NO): NO